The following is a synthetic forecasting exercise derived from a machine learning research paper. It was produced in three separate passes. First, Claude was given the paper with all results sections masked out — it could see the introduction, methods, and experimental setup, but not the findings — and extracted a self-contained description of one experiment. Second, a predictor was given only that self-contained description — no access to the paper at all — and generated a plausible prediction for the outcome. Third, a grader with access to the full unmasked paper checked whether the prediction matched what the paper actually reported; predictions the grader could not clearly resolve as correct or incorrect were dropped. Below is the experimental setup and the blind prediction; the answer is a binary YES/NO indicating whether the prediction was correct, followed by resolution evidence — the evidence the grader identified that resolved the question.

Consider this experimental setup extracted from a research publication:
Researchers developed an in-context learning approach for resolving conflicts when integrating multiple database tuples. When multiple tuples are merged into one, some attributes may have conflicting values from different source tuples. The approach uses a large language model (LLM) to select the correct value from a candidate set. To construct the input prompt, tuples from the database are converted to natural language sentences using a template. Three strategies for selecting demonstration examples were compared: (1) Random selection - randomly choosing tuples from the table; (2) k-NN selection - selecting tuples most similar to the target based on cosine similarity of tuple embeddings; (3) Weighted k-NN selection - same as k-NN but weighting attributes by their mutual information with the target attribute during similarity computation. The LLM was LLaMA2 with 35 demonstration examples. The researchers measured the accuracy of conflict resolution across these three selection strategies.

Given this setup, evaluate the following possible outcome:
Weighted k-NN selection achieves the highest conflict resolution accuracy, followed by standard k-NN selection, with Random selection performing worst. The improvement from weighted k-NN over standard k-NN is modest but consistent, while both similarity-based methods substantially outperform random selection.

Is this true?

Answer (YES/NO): NO